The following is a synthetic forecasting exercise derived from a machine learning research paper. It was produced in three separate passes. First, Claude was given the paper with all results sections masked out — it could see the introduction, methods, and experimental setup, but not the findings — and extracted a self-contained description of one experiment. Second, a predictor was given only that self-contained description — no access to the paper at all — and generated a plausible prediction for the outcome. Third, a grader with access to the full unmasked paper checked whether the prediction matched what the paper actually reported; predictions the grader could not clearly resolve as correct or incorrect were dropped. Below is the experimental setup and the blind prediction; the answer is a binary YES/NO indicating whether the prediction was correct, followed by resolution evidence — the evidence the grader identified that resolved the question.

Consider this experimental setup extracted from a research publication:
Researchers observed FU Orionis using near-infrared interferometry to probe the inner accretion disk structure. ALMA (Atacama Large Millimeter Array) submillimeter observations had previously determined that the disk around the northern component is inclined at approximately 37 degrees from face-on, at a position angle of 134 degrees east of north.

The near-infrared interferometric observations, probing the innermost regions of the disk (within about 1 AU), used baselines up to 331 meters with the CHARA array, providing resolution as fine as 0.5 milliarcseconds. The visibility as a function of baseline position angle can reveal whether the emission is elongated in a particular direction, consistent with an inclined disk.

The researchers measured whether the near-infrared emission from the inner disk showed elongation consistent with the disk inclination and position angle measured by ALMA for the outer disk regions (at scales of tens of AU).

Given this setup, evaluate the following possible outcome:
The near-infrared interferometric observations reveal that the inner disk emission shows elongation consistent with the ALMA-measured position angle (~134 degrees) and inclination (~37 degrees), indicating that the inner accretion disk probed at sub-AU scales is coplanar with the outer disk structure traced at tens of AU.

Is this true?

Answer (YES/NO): NO